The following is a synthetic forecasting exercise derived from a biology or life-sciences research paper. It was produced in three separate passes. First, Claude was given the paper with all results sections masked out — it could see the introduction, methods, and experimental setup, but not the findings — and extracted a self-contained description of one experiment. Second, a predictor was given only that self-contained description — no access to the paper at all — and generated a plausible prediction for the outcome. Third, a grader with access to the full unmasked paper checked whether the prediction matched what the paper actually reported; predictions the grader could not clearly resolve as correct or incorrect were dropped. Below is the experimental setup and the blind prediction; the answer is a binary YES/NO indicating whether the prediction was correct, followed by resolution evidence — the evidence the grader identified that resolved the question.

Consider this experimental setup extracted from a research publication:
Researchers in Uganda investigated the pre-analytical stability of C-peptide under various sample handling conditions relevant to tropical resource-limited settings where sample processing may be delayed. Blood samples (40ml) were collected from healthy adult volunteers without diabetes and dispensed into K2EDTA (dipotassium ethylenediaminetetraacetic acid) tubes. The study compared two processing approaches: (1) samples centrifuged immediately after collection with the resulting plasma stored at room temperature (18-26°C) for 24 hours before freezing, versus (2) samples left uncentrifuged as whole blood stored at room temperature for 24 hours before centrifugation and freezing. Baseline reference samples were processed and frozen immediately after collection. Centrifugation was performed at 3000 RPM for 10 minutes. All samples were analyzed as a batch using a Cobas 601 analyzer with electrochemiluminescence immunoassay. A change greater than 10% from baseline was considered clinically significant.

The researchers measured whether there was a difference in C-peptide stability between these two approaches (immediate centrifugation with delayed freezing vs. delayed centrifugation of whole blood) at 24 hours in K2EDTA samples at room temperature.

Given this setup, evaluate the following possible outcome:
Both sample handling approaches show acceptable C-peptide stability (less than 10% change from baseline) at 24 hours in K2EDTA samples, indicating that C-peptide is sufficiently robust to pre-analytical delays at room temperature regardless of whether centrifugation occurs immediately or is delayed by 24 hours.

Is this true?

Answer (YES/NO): NO